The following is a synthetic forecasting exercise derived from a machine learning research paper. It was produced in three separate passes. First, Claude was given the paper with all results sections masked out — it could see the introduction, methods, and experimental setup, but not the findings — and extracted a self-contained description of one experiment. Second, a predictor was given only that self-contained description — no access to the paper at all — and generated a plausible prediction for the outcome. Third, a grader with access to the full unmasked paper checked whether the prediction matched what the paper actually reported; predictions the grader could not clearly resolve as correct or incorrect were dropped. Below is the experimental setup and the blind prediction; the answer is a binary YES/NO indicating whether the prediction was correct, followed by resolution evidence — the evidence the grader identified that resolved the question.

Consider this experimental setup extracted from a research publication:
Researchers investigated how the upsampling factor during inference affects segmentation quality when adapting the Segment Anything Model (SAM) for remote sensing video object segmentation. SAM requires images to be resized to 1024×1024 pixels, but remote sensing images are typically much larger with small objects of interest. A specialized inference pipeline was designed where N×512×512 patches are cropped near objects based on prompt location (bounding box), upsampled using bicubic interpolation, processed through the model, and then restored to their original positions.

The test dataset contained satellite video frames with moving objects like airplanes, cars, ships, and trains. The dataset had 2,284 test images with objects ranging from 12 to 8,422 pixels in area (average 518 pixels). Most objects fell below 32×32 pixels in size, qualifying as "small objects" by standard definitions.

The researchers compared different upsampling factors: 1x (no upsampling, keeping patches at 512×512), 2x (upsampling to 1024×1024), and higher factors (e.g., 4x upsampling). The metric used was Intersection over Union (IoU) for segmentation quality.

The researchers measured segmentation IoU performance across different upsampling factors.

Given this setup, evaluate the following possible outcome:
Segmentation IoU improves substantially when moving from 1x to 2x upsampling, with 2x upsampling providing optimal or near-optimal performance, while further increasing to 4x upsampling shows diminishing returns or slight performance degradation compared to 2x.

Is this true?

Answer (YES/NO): YES